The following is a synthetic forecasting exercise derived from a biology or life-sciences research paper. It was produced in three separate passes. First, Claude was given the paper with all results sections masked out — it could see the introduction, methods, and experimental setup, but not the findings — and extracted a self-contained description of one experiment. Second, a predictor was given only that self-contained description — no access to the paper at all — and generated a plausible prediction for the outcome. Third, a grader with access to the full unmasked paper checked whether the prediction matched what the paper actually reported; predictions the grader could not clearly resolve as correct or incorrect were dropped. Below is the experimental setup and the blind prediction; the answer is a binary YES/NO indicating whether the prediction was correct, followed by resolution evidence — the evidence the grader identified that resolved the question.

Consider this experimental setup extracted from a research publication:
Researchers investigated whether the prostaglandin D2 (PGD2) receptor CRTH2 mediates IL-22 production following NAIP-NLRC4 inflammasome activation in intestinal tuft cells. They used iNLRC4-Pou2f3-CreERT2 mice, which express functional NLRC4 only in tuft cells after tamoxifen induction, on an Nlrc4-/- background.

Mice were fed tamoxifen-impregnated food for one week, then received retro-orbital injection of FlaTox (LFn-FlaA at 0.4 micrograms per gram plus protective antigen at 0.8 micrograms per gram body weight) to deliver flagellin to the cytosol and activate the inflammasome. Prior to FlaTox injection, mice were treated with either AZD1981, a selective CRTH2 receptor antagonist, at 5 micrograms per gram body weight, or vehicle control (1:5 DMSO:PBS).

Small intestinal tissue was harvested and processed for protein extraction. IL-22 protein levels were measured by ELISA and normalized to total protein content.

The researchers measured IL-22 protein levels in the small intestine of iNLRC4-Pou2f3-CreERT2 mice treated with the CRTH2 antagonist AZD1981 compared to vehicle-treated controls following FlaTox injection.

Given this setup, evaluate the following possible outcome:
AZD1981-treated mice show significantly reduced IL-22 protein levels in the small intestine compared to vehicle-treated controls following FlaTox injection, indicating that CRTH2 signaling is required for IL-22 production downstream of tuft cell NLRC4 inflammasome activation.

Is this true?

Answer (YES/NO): YES